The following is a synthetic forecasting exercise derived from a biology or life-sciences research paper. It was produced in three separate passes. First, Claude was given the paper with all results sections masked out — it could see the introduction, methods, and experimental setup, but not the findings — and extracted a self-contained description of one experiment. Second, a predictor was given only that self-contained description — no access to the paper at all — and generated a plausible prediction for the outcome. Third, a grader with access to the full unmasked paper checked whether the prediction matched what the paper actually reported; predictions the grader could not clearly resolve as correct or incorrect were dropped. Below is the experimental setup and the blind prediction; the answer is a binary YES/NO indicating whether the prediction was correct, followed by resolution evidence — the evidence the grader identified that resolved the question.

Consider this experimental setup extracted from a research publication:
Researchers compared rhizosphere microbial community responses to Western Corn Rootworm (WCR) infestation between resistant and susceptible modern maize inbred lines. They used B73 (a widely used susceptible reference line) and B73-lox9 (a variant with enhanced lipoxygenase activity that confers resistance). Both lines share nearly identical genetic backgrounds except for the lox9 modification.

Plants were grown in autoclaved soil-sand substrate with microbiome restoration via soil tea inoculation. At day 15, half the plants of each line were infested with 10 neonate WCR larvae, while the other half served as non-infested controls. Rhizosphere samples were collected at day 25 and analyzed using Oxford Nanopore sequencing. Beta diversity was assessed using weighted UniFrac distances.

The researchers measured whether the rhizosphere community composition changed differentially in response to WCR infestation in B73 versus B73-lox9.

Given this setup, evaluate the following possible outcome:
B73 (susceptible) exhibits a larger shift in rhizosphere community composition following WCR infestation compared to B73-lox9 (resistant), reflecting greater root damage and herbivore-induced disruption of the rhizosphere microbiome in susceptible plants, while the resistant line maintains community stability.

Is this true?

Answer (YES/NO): NO